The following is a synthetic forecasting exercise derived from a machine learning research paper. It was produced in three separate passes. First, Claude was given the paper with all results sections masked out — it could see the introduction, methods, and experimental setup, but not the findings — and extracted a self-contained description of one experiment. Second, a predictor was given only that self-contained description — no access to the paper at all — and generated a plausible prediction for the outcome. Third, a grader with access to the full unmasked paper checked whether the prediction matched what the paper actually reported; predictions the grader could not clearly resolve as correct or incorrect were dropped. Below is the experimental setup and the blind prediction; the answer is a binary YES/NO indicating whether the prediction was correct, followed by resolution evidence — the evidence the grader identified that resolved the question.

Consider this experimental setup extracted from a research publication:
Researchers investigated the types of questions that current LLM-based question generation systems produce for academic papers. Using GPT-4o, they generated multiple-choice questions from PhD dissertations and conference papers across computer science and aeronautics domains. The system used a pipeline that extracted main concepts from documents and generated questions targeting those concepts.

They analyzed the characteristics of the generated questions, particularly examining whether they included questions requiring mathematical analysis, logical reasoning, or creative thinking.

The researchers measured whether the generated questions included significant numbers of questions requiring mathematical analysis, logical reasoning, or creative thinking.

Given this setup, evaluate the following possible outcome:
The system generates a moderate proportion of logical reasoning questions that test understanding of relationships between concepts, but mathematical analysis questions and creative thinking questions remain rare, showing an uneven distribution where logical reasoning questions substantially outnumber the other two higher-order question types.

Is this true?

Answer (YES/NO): NO